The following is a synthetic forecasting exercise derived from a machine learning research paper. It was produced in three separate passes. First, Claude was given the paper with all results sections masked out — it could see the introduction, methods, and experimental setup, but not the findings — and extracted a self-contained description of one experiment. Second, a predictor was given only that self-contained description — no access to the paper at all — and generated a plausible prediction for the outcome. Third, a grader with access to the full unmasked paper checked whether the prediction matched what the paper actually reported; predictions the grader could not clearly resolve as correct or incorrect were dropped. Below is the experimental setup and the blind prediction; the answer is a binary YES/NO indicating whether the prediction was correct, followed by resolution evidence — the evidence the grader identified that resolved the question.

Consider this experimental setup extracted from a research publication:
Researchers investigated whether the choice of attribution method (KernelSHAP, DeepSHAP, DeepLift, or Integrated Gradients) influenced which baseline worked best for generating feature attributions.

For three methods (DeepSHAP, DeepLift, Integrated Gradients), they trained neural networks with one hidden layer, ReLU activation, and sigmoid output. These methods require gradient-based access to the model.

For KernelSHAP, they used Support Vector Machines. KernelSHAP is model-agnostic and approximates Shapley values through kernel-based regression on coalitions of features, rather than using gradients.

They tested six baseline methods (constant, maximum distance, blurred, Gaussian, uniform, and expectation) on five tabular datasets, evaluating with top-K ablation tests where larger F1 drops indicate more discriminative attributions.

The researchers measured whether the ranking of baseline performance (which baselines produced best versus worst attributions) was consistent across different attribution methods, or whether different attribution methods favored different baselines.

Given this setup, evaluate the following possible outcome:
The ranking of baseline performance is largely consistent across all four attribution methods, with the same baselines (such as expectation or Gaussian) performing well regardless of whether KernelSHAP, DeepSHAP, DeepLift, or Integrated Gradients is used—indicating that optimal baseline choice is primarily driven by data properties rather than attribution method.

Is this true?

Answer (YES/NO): YES